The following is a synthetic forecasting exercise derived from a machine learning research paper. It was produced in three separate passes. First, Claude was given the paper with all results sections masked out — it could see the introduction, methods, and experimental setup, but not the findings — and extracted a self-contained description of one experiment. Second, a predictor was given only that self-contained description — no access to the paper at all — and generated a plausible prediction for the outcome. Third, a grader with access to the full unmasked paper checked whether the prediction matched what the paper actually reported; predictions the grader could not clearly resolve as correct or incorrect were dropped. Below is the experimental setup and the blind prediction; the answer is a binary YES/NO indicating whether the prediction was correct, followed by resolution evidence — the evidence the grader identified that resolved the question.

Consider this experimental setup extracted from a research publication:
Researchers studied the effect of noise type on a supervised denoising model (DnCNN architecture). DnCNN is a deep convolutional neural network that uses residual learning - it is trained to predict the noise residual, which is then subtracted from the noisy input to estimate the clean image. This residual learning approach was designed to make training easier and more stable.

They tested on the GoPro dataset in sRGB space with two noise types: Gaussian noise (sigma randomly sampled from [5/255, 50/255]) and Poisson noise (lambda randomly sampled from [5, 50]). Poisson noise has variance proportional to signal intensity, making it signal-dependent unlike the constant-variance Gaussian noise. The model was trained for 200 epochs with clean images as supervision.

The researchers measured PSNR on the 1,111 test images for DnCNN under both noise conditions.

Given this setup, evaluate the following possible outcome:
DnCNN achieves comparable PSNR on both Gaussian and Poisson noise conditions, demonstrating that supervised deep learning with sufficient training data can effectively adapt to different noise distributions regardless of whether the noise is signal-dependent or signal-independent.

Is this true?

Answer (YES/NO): NO